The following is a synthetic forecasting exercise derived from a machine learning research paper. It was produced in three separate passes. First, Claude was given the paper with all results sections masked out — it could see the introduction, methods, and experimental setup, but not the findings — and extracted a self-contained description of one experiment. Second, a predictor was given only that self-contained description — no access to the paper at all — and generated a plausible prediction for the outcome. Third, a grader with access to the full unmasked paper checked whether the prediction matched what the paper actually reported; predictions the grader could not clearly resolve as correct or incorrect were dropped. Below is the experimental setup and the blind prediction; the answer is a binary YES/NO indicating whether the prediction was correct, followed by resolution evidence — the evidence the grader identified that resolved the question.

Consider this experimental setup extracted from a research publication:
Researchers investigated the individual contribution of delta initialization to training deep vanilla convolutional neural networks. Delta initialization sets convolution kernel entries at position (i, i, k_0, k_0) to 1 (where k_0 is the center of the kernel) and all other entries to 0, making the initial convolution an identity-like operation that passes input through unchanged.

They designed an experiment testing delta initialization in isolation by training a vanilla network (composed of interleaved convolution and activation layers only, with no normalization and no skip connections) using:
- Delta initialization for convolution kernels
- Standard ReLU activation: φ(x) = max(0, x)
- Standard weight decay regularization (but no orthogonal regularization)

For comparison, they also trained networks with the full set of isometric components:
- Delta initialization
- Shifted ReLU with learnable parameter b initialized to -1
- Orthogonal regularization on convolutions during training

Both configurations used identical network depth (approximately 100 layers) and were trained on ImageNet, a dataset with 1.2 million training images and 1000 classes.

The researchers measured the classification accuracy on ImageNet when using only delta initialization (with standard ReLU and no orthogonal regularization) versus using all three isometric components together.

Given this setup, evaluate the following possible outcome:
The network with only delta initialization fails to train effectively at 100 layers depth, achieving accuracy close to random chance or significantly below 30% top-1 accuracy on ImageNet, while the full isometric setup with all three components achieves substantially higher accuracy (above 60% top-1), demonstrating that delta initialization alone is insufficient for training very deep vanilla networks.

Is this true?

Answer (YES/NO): NO